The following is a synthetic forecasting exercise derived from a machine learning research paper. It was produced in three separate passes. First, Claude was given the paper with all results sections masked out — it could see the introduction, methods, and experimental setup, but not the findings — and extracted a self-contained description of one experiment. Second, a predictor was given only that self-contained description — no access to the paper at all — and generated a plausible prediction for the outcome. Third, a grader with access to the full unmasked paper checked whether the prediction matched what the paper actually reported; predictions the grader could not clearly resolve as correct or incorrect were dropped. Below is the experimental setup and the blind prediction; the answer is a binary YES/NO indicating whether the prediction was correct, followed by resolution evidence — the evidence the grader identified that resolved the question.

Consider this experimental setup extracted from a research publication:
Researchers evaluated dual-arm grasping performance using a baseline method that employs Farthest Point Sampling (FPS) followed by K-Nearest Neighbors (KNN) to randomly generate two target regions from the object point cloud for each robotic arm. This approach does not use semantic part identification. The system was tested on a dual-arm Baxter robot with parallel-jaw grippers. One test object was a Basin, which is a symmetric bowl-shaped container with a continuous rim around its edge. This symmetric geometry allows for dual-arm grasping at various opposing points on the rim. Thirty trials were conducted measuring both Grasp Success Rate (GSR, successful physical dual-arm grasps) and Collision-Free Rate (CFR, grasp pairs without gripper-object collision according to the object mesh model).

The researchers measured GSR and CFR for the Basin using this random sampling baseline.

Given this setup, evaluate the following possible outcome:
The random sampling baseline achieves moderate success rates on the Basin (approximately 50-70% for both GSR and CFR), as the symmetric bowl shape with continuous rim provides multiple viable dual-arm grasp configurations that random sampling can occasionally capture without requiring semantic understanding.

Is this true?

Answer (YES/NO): NO